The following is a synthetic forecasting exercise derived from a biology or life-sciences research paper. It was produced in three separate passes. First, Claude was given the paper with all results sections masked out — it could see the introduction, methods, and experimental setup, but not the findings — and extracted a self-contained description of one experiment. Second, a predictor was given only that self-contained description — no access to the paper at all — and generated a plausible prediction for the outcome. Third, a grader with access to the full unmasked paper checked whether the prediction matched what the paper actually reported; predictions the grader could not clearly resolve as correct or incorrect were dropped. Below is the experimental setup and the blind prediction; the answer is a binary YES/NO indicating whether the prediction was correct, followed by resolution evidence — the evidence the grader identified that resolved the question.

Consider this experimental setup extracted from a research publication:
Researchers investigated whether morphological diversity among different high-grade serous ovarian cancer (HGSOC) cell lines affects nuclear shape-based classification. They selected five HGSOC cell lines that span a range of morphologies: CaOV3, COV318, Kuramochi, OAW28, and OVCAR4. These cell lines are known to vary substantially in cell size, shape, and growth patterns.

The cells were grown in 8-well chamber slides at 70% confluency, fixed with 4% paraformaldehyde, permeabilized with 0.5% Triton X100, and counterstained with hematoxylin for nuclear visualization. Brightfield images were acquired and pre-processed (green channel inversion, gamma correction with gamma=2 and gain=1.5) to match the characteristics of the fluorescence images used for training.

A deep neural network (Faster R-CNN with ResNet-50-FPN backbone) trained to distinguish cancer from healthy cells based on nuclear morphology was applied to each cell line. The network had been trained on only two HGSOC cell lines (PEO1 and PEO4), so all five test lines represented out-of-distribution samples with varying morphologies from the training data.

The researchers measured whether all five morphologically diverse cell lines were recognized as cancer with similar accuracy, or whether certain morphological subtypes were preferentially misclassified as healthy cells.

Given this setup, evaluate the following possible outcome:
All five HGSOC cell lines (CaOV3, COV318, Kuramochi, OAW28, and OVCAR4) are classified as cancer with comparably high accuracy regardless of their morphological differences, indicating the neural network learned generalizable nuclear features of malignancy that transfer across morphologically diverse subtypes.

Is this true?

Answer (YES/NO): NO